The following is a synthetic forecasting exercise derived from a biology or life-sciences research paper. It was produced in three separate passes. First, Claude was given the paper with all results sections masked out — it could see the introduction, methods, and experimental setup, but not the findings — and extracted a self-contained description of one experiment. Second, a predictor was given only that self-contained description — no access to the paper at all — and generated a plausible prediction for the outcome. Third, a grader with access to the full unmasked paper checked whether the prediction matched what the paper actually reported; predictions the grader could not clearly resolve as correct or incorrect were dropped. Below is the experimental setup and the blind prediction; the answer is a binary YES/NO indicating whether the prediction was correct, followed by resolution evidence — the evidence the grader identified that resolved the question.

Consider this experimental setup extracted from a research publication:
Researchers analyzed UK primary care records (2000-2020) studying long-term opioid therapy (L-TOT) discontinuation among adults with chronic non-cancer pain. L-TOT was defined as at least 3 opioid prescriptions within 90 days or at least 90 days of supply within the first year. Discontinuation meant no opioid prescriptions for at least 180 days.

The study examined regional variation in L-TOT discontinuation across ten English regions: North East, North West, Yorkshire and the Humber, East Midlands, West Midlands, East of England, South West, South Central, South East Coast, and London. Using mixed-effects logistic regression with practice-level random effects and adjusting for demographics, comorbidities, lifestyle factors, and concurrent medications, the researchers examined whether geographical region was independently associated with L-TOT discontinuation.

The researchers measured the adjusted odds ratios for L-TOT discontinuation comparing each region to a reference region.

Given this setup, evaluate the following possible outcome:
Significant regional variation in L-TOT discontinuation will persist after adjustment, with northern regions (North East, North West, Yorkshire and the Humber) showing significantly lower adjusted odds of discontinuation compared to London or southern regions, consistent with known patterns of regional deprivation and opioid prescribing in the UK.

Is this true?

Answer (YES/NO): YES